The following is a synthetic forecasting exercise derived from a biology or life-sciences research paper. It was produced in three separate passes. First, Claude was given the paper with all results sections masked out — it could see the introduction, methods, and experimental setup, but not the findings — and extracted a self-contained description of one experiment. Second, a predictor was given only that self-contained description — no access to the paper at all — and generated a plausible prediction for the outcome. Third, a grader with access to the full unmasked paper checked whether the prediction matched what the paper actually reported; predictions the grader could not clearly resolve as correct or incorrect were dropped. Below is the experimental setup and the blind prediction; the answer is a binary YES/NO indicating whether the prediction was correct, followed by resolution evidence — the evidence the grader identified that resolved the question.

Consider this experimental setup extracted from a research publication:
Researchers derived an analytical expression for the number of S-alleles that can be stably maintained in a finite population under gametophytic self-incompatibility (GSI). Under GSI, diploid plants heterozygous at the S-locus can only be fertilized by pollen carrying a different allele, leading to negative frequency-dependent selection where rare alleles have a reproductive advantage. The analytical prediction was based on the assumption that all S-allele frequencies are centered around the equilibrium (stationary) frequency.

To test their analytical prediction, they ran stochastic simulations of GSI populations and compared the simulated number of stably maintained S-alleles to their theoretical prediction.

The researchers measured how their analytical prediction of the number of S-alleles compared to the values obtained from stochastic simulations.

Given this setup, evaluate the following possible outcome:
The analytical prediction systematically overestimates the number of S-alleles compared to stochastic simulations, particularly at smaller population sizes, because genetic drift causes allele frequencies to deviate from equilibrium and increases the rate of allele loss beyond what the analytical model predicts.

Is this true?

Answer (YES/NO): NO